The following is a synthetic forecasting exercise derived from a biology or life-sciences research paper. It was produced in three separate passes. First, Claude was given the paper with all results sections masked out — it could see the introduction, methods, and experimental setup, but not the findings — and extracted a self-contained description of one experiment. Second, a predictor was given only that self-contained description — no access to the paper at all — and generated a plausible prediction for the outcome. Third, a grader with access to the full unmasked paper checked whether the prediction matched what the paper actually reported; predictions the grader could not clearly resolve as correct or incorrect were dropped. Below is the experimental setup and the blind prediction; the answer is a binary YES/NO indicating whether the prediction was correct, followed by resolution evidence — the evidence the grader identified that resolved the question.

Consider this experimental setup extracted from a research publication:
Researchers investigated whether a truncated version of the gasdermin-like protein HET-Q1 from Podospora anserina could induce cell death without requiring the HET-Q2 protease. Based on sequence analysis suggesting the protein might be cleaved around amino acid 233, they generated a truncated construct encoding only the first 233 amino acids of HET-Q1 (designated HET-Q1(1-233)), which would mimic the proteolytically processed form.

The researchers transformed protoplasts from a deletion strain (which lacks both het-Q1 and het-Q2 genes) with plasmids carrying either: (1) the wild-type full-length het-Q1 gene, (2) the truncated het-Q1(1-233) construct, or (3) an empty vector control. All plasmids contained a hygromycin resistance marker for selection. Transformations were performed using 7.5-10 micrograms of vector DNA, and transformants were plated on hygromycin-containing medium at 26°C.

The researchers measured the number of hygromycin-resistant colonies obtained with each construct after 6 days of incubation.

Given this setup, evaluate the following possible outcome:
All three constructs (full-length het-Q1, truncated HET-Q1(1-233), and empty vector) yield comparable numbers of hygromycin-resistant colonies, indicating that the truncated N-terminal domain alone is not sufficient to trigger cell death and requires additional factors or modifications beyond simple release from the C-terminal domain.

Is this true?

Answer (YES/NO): NO